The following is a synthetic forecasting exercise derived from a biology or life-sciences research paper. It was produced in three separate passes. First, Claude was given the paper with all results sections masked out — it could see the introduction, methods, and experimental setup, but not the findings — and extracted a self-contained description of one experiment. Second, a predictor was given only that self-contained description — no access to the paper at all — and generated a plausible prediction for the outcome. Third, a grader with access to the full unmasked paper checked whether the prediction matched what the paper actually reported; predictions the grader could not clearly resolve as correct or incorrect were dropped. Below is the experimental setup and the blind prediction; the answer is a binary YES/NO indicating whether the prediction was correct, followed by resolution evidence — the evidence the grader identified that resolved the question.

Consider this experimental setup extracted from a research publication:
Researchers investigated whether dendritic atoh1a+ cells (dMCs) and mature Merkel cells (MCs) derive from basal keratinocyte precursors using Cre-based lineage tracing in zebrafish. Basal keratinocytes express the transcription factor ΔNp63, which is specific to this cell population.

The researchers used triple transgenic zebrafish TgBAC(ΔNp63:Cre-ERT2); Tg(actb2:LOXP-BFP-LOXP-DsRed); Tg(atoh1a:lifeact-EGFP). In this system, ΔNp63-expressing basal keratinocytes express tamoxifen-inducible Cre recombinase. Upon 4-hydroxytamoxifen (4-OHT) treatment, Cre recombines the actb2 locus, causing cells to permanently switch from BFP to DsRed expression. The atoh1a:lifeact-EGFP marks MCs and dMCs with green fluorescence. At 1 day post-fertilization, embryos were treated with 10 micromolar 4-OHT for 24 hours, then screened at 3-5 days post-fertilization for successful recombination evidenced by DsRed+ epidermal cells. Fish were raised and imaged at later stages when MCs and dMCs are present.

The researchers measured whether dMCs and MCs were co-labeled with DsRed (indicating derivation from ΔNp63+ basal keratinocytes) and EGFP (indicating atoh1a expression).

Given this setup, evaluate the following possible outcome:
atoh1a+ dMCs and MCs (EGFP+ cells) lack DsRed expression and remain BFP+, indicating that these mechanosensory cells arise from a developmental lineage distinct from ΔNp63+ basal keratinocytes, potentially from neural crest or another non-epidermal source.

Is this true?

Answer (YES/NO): NO